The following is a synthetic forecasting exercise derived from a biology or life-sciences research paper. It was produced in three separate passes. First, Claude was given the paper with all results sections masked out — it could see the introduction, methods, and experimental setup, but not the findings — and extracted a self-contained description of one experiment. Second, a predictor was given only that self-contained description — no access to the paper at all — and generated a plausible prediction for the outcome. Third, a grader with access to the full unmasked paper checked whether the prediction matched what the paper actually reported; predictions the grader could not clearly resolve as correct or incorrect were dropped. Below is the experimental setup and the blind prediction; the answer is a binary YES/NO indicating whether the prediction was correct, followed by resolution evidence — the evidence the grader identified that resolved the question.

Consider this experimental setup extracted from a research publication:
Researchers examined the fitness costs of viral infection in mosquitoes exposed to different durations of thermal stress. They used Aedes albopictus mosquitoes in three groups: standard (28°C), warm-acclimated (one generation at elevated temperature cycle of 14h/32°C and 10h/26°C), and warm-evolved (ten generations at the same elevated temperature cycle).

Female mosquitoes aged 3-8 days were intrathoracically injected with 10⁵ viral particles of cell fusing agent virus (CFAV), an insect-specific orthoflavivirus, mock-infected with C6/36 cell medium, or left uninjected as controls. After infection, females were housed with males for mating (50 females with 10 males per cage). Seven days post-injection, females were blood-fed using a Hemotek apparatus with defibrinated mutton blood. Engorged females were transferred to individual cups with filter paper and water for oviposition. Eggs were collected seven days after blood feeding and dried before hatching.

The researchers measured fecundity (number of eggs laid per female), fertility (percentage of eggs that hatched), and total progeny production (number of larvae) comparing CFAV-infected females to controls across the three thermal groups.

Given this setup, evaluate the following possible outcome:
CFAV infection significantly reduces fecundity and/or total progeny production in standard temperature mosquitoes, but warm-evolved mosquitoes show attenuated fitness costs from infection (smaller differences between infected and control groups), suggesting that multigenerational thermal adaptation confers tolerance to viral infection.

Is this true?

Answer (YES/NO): YES